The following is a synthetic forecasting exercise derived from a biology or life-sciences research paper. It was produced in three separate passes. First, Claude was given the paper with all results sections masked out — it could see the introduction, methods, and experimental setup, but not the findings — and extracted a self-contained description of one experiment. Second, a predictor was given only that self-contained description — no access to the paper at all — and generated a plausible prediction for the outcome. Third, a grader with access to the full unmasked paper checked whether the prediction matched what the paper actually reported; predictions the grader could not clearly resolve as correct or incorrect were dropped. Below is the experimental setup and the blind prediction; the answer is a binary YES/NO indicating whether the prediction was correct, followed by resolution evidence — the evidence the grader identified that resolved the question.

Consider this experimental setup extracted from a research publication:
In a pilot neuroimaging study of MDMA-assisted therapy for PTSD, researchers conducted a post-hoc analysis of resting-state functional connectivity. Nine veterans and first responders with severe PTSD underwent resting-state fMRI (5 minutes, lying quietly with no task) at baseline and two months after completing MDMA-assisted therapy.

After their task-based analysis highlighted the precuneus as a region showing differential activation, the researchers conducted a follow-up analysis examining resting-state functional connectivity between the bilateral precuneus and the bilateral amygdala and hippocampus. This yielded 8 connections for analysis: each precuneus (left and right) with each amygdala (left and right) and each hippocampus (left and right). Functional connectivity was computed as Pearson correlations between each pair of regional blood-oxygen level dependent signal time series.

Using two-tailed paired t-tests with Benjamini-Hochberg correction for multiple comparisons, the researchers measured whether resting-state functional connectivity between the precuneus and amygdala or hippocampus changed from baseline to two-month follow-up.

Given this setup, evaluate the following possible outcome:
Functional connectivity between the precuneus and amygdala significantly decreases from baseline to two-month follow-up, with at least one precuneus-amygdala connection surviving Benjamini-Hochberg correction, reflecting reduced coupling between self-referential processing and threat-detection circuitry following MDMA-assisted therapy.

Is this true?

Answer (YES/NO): NO